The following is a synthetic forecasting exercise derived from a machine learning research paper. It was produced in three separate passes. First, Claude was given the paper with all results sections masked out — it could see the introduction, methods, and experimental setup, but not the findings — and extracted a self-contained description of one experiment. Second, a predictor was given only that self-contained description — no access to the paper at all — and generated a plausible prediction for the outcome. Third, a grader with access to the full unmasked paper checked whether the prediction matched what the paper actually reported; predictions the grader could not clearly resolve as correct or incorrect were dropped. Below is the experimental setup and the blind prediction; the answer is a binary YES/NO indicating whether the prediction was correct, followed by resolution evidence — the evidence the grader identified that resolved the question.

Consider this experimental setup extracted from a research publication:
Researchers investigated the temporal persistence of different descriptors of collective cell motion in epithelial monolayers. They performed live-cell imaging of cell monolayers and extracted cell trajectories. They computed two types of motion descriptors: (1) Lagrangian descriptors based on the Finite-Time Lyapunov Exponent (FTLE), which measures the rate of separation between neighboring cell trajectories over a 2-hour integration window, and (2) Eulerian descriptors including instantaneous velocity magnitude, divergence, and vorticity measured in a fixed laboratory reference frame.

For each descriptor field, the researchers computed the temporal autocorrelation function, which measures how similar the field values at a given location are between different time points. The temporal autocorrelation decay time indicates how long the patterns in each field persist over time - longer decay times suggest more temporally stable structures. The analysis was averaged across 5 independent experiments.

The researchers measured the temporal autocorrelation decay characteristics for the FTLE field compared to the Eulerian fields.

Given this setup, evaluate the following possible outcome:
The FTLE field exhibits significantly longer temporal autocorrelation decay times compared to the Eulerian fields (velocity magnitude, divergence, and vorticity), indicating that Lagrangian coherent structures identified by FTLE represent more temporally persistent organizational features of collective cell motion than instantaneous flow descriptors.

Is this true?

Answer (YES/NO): YES